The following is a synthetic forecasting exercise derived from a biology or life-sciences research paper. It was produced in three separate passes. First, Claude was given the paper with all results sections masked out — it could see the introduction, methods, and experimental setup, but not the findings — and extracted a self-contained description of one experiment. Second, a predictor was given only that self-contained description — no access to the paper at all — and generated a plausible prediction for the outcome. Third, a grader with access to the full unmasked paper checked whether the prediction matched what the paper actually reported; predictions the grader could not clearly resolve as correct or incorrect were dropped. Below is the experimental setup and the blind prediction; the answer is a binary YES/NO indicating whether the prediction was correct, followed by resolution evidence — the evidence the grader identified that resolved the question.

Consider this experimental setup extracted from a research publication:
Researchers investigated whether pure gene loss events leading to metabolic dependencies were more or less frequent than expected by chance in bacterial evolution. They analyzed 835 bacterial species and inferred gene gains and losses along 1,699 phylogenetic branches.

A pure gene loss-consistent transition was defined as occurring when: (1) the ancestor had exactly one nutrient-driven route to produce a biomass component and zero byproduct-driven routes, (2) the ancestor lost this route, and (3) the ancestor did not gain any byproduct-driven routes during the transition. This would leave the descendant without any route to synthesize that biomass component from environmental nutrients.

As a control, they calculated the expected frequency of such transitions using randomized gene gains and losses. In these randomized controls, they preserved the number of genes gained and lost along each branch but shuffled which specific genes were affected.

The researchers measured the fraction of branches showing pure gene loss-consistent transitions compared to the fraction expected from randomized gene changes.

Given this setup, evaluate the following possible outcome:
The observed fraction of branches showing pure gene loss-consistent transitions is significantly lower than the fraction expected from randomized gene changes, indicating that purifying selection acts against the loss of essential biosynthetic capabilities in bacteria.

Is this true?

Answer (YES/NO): NO